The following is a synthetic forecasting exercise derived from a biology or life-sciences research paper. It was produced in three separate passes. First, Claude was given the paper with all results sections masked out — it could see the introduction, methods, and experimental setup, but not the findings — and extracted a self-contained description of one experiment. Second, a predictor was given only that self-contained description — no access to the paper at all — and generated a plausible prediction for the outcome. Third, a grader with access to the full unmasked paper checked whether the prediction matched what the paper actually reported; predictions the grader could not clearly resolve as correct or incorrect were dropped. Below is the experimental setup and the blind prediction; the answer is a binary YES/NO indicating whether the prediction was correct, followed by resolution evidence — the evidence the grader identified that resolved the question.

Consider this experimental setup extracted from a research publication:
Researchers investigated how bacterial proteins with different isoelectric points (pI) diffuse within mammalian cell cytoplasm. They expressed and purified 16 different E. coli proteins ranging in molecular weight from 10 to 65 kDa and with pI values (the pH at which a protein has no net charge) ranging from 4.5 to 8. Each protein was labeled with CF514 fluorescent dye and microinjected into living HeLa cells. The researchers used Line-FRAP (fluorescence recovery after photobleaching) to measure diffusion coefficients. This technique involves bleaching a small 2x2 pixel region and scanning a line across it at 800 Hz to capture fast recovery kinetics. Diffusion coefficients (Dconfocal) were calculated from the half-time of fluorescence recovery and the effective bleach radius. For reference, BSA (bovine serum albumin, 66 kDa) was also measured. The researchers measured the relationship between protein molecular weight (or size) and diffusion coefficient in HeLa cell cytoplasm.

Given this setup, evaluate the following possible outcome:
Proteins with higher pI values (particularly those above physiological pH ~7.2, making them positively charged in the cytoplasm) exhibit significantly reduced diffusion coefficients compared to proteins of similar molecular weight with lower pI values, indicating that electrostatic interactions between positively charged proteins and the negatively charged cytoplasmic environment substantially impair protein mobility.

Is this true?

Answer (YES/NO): NO